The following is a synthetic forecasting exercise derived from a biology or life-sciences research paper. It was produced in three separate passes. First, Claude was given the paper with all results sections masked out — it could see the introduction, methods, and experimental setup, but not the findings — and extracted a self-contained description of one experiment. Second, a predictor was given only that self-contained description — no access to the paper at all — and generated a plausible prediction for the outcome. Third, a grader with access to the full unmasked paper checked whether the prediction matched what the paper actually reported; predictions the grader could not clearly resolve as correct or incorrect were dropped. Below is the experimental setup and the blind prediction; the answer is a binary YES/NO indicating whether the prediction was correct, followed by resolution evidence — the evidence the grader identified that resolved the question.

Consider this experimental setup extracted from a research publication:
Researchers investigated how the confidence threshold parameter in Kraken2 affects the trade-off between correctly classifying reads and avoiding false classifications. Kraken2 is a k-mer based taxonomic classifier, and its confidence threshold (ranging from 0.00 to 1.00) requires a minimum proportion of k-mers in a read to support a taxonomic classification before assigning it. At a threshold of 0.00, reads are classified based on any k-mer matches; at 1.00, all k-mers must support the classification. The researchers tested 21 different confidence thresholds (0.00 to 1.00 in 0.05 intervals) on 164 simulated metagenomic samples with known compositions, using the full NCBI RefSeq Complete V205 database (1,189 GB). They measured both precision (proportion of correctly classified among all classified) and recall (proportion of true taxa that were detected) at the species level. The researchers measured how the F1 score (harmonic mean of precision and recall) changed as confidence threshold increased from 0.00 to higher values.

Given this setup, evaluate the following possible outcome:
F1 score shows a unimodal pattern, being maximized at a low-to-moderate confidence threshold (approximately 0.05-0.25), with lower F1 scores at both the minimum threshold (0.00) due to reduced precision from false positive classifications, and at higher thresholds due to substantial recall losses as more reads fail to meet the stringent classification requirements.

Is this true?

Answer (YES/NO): NO